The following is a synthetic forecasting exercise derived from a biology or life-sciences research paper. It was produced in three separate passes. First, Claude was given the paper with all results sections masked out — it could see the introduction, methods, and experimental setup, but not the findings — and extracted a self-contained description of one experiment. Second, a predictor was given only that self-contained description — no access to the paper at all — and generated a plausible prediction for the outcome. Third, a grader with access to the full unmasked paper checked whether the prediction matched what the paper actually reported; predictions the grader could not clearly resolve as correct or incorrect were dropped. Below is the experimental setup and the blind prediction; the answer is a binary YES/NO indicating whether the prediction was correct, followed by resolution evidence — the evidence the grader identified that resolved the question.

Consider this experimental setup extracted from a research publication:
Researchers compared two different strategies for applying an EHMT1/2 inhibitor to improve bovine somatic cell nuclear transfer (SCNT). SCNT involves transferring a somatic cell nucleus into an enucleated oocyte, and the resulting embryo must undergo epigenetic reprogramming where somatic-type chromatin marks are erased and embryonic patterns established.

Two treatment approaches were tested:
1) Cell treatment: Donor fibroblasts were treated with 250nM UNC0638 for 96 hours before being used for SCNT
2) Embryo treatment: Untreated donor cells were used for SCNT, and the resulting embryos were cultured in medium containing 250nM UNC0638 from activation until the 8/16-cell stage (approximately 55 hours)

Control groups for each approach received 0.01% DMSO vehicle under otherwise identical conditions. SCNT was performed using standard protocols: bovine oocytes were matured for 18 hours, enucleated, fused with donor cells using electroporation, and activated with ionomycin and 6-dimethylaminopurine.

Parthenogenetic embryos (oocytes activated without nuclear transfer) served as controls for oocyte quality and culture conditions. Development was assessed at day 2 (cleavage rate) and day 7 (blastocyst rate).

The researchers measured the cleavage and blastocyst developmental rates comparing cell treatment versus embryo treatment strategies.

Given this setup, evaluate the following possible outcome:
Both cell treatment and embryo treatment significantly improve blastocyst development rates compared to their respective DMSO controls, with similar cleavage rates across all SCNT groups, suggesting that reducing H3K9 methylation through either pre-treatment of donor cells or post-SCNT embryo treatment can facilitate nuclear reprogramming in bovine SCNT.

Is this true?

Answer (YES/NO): NO